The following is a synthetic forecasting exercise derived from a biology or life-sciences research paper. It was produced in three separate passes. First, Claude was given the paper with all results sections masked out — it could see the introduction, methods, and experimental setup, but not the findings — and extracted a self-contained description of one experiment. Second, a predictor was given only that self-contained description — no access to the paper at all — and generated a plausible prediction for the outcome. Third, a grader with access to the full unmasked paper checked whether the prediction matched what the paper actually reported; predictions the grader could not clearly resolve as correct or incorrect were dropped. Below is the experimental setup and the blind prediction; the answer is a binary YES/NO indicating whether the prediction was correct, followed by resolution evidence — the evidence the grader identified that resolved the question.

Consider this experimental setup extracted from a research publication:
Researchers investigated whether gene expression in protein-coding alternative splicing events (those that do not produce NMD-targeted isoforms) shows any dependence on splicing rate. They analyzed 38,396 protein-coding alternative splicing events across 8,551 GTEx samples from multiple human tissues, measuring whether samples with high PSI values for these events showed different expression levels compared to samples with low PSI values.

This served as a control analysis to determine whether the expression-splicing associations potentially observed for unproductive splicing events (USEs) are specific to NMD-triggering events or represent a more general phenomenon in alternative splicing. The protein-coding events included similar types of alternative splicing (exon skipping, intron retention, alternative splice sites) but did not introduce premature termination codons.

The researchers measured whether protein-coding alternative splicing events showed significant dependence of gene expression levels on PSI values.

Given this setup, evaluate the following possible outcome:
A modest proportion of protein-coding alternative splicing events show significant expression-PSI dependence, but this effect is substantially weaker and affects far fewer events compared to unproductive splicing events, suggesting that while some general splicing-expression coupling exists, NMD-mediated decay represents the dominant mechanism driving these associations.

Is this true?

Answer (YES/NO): NO